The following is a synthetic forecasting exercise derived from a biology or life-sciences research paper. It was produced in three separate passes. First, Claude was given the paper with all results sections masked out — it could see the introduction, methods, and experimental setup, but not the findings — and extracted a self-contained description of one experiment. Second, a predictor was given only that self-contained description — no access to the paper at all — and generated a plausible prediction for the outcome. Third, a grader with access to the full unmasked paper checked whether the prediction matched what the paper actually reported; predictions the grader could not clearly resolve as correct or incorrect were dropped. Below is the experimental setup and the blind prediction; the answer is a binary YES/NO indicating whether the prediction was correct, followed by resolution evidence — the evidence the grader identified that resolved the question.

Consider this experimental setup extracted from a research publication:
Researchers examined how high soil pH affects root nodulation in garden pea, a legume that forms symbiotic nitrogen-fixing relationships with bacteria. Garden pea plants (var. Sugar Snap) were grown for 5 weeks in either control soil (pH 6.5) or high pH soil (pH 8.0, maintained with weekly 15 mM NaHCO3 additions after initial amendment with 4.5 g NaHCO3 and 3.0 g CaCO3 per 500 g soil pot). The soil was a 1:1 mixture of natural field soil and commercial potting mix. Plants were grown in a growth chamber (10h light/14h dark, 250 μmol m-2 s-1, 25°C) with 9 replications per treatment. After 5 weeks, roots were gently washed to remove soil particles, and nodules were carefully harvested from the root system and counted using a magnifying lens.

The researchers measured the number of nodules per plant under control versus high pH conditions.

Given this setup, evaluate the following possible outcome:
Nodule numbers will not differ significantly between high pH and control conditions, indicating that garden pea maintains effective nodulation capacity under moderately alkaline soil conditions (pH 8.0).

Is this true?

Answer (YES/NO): NO